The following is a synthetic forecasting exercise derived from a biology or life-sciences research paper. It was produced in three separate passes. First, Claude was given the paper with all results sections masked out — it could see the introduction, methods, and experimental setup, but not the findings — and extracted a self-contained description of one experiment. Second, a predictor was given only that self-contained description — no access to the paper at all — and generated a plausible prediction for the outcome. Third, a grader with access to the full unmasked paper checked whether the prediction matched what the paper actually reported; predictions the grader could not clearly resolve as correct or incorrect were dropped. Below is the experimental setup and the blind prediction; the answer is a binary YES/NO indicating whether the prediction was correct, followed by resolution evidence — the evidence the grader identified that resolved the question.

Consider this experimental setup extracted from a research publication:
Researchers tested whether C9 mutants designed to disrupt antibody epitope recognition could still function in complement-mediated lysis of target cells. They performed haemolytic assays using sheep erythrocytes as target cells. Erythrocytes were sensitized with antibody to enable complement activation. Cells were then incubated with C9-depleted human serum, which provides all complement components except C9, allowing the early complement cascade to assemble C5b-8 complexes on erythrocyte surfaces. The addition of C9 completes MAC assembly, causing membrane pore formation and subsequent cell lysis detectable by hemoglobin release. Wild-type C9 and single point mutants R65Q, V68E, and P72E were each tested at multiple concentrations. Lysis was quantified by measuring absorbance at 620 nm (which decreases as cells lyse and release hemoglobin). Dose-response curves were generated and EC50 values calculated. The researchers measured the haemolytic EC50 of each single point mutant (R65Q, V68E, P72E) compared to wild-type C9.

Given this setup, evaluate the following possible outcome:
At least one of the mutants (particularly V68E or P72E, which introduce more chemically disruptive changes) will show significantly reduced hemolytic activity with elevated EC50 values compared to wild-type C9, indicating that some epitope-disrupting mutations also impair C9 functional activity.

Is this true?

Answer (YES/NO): NO